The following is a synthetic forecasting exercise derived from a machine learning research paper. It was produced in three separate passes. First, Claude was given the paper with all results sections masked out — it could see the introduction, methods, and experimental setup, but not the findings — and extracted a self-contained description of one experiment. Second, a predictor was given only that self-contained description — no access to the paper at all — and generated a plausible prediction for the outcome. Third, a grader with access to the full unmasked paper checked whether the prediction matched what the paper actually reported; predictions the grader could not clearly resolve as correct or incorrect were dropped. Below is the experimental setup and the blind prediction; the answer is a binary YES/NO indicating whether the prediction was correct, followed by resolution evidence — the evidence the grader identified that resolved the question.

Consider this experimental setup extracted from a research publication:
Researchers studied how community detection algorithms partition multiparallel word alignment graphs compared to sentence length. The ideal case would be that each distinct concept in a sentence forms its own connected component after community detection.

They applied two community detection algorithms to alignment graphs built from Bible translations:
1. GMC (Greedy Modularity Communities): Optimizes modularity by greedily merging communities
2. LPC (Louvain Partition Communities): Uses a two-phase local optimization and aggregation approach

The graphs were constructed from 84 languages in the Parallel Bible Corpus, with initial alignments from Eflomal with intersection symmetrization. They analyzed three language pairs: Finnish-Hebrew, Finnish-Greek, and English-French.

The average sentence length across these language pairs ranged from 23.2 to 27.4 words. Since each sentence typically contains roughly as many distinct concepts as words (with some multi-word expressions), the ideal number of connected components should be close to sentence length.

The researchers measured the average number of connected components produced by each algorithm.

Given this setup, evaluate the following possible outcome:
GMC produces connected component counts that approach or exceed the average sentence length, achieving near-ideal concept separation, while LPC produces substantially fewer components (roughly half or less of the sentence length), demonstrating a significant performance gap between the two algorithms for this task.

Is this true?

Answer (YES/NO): NO